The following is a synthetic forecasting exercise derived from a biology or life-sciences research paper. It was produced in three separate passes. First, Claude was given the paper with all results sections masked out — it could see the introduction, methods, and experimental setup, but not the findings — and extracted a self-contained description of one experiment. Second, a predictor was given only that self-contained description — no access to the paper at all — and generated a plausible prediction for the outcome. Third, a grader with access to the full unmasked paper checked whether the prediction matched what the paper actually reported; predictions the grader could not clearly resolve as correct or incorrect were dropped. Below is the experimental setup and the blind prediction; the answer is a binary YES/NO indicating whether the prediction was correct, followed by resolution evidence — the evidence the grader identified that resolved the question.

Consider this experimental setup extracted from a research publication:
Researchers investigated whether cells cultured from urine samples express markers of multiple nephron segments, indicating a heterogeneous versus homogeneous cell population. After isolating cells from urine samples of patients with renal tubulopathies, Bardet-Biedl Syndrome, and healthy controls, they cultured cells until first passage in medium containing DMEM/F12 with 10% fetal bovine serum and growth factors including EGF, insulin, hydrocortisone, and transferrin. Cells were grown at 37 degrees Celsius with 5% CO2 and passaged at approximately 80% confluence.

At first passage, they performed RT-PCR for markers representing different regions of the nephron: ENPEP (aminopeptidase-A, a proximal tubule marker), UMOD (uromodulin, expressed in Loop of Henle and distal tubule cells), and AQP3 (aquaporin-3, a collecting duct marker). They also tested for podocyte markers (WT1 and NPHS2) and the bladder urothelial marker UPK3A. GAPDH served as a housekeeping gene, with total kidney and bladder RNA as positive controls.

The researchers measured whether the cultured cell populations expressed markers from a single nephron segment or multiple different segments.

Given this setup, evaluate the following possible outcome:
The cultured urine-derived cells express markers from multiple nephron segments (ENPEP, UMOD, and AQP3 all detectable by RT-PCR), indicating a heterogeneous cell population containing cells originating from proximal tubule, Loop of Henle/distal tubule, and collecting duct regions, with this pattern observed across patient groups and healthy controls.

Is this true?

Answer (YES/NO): NO